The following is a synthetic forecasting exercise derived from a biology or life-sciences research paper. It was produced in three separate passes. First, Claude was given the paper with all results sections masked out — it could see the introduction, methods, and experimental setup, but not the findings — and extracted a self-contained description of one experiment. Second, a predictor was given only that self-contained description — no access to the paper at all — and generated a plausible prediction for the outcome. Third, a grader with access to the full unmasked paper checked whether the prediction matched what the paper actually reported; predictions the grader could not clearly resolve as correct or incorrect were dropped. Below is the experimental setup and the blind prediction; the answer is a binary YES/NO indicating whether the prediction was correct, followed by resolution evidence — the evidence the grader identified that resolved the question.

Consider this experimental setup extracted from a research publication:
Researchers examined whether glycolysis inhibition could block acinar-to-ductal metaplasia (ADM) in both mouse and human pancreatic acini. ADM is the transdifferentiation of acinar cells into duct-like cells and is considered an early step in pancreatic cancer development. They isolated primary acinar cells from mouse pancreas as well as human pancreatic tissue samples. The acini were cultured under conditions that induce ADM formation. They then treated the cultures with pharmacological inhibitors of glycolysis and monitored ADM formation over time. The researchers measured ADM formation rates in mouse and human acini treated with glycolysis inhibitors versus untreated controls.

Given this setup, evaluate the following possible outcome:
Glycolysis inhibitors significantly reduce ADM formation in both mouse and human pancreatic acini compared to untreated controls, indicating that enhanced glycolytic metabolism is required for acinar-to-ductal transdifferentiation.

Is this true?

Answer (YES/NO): YES